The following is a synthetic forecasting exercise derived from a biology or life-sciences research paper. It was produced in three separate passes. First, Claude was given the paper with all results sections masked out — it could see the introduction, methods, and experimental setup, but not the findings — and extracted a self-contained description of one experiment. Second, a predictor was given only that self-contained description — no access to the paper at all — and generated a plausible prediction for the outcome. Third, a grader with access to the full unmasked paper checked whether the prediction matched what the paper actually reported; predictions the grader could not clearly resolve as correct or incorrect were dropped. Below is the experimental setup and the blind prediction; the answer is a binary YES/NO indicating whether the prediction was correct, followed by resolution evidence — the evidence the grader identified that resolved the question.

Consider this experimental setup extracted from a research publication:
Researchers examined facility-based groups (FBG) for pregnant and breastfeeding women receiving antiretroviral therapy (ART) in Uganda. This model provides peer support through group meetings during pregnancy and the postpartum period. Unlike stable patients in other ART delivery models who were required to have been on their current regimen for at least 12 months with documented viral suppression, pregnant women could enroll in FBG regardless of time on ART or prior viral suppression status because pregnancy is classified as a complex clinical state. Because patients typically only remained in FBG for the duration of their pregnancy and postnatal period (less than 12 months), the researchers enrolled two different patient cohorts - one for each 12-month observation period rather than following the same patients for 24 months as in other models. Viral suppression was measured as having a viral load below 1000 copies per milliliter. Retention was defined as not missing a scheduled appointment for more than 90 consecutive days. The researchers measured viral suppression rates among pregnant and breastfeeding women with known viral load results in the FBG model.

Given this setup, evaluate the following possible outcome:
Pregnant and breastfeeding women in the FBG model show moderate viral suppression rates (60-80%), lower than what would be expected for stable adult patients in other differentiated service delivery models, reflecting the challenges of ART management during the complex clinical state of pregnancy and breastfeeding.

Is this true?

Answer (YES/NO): NO